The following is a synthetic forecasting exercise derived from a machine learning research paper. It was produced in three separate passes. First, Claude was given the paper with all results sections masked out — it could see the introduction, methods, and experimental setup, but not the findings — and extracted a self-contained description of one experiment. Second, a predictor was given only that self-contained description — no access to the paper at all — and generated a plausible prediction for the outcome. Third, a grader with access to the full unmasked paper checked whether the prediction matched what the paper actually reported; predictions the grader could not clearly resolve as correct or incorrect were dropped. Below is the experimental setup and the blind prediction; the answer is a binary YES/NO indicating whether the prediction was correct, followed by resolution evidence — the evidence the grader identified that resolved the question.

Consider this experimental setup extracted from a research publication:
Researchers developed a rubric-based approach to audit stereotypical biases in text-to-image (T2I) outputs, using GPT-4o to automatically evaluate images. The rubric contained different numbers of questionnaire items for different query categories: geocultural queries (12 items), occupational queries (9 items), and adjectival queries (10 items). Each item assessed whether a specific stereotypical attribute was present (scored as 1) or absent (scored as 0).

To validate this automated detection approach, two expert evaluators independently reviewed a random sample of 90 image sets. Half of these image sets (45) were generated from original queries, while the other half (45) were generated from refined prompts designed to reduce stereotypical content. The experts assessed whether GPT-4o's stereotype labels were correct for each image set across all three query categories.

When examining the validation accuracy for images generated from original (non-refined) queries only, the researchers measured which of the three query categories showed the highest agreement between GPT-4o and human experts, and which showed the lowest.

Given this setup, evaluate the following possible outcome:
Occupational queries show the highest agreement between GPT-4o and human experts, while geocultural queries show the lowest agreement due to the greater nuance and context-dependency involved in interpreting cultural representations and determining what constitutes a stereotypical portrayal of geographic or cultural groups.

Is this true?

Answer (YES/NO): NO